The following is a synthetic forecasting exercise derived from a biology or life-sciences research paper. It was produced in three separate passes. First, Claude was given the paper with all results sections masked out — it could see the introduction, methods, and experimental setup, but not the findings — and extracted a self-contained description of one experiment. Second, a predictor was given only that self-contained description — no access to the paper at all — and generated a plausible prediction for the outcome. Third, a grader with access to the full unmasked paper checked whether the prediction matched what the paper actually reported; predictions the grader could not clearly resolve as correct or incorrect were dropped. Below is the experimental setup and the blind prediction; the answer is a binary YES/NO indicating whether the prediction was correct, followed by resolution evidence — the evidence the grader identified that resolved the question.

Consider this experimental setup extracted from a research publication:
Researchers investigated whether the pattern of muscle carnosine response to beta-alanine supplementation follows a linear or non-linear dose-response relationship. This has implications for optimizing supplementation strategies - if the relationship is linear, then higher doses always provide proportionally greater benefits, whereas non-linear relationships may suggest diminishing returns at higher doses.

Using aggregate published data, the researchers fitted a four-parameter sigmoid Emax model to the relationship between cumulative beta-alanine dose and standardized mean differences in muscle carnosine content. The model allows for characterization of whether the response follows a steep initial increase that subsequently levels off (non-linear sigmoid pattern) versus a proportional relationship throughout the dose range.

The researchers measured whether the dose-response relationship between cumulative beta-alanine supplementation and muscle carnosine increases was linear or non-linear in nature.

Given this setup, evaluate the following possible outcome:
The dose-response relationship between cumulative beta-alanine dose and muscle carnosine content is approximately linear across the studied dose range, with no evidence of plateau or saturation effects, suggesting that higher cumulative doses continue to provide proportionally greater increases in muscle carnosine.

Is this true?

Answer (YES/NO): NO